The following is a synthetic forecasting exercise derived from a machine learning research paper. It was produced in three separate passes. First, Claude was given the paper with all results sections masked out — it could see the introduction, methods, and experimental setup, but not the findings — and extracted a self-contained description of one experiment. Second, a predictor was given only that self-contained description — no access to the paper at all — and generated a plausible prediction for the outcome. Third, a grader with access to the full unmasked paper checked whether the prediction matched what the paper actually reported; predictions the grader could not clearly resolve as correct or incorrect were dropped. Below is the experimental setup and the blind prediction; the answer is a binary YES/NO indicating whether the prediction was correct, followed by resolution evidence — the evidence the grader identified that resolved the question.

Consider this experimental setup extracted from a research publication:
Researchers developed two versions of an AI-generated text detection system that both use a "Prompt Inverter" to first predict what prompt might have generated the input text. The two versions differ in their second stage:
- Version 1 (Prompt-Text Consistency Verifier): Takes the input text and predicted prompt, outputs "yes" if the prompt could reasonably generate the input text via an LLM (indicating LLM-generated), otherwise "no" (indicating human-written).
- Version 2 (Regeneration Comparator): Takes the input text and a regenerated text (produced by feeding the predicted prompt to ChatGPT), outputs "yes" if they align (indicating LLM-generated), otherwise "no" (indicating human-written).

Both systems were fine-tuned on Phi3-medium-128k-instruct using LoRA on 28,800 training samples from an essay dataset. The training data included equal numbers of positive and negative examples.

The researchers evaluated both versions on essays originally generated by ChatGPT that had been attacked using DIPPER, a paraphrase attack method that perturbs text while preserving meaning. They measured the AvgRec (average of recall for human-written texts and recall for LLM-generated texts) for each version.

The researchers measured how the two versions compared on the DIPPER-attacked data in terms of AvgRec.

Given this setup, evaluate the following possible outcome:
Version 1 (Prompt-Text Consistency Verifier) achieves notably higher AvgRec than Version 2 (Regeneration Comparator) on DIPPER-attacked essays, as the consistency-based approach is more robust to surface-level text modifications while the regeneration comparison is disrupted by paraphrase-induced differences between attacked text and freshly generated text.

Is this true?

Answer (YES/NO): NO